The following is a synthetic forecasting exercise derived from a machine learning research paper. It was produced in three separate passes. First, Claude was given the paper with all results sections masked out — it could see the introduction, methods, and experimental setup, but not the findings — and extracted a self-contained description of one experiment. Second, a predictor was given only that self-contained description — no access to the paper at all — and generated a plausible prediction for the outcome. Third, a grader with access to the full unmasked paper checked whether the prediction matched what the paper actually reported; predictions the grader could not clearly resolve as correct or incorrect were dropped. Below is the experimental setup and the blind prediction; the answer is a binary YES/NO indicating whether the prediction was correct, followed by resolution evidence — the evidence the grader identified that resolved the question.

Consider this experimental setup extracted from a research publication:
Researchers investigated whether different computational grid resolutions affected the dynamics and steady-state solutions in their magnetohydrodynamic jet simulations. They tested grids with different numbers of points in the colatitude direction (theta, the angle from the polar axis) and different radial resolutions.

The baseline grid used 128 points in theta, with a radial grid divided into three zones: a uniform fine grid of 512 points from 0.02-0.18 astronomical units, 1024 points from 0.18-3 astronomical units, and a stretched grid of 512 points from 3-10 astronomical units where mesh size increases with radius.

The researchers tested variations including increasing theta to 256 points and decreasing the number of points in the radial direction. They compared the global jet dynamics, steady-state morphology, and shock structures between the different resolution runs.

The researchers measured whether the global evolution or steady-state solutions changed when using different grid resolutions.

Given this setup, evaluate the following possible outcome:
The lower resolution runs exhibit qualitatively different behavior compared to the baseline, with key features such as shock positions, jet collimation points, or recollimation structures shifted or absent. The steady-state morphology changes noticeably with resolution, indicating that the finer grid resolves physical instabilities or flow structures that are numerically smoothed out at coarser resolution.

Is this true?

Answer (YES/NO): NO